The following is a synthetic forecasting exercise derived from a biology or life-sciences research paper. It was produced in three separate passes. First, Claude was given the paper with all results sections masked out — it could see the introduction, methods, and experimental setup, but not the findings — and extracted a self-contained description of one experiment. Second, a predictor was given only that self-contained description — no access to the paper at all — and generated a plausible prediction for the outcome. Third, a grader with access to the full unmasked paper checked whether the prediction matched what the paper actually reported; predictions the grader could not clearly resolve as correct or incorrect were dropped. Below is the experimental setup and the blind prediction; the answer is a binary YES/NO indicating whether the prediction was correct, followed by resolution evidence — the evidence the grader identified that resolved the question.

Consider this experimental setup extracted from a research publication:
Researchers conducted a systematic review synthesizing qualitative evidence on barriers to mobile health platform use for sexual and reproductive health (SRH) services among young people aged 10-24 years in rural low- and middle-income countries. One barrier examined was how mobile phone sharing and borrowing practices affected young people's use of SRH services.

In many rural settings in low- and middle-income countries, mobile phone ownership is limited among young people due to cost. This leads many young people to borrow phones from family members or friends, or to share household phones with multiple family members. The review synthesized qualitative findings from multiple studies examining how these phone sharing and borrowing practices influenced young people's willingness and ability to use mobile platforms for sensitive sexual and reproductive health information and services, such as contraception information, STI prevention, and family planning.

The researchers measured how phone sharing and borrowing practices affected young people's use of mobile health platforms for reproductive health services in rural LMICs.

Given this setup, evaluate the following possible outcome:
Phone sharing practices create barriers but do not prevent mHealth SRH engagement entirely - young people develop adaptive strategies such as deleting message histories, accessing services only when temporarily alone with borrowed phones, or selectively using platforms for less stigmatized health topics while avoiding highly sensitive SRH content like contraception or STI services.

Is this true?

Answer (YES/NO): NO